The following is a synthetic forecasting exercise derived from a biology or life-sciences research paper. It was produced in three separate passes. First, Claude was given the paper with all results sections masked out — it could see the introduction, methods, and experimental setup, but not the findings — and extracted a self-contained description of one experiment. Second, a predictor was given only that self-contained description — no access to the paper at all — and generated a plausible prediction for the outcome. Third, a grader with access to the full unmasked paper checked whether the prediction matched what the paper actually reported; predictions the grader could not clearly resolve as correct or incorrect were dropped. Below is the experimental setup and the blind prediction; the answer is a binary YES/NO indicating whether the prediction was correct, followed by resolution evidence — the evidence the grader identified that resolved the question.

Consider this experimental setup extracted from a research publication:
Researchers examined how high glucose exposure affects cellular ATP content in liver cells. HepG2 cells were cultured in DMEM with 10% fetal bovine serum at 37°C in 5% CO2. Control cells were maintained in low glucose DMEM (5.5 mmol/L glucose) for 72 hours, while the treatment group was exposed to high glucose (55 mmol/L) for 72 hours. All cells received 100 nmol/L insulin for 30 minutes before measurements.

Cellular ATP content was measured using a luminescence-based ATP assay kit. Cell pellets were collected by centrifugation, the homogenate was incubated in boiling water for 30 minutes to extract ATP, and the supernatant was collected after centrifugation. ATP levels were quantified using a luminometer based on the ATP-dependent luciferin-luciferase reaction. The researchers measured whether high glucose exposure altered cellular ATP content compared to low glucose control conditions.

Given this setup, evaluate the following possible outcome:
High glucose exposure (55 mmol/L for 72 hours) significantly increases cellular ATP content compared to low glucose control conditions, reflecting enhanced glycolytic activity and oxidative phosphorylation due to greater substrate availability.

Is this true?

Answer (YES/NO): YES